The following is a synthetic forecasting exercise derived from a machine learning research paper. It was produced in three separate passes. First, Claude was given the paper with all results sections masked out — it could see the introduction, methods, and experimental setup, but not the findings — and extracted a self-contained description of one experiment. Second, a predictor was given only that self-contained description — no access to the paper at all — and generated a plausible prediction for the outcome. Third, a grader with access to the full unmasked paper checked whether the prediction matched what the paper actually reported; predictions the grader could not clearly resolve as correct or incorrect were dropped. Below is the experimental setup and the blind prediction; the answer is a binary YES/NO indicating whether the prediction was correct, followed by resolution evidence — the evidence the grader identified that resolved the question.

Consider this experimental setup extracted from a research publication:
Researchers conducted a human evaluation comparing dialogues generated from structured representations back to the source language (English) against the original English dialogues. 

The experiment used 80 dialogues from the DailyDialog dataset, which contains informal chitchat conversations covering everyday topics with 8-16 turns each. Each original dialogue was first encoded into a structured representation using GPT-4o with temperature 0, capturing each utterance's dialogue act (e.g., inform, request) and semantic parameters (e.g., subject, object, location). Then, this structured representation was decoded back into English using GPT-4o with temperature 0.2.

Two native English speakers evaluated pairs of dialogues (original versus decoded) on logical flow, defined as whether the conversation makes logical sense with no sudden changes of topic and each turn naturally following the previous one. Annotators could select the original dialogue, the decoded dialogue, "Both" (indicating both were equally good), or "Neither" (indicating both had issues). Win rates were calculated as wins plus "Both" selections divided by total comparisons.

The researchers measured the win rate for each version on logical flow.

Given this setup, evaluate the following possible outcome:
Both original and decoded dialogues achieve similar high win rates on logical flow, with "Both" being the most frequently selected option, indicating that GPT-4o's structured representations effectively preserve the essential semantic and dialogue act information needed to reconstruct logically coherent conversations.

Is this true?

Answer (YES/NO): NO